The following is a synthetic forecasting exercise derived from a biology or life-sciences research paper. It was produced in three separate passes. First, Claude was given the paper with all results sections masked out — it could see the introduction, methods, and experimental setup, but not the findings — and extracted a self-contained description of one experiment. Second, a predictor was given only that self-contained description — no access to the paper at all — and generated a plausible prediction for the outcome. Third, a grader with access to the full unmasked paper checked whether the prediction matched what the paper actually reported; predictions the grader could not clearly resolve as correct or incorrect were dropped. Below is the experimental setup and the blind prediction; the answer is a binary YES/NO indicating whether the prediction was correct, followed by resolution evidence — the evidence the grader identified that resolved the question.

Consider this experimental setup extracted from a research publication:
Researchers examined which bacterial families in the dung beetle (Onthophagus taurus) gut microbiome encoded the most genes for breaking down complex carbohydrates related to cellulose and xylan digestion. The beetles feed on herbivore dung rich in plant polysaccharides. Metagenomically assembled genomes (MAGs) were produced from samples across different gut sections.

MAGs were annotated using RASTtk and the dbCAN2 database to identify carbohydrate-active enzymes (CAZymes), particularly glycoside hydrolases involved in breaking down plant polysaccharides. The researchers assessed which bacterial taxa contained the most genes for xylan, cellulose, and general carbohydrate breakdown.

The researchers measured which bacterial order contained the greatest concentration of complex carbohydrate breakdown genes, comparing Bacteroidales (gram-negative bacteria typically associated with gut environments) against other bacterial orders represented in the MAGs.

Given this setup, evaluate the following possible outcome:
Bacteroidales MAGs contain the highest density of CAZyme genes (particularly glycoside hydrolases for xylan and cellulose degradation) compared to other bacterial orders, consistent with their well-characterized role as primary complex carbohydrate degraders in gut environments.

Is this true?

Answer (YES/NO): YES